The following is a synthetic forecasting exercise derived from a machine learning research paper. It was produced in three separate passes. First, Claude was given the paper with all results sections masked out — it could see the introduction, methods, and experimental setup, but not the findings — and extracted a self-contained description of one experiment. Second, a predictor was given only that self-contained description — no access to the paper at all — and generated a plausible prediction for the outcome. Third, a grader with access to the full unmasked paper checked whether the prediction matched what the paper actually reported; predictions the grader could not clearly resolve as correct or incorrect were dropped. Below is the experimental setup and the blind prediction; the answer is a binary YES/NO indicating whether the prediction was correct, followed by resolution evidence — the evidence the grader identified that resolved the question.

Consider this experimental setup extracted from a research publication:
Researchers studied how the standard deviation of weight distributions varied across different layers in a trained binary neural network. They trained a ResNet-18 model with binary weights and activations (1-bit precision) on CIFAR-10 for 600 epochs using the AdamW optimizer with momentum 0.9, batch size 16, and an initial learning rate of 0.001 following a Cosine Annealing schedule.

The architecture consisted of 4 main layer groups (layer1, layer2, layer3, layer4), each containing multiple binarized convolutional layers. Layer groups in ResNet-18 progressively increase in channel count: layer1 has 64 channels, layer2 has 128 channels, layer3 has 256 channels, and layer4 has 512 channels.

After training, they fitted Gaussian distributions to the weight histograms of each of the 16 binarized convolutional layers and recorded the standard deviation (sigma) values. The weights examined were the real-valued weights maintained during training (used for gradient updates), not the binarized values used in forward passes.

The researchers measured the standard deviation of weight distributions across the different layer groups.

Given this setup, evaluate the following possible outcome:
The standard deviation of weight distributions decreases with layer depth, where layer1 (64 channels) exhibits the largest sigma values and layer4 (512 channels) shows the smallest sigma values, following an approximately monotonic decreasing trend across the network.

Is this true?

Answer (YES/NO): NO